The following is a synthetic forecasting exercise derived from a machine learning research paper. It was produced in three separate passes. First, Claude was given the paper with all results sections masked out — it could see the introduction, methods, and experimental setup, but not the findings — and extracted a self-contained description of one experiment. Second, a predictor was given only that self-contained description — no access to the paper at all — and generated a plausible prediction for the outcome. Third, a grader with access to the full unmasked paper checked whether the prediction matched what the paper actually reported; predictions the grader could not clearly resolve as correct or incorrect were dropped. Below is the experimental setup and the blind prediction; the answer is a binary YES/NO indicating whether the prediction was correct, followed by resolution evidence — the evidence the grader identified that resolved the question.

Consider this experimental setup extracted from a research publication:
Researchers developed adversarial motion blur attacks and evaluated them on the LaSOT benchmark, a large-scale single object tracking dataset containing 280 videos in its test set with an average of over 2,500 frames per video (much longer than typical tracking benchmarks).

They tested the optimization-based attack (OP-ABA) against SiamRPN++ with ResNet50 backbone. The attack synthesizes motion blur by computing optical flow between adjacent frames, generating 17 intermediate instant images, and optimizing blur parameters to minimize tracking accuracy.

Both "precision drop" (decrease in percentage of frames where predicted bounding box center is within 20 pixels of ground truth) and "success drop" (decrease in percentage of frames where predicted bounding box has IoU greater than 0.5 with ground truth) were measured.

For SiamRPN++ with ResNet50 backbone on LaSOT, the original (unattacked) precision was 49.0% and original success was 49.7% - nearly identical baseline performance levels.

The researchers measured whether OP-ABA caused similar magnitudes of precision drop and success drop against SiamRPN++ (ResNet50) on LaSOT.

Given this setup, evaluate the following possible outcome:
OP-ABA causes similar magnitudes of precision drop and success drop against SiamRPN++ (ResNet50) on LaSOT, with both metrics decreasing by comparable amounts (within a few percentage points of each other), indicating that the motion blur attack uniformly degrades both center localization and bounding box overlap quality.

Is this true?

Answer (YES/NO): YES